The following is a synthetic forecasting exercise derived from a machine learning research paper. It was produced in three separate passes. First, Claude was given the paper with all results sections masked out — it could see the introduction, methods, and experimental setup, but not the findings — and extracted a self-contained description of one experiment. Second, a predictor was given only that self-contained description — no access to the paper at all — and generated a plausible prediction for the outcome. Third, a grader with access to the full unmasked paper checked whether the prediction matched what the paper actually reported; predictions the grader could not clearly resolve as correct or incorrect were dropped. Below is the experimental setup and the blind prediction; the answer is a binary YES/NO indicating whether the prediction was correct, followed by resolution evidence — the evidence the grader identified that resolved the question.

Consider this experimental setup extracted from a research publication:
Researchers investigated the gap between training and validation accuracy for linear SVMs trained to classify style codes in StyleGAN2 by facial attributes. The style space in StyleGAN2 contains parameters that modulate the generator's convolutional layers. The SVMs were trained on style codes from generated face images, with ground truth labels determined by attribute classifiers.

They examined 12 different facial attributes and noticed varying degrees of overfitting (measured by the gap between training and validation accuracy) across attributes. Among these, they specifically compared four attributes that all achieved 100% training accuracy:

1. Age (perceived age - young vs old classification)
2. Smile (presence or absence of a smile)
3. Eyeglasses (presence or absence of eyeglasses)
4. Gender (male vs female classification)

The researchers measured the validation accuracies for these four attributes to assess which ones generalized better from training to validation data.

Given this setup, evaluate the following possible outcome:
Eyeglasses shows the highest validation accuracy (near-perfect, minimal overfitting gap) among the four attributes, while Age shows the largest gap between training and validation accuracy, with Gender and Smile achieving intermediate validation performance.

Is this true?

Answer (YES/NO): NO